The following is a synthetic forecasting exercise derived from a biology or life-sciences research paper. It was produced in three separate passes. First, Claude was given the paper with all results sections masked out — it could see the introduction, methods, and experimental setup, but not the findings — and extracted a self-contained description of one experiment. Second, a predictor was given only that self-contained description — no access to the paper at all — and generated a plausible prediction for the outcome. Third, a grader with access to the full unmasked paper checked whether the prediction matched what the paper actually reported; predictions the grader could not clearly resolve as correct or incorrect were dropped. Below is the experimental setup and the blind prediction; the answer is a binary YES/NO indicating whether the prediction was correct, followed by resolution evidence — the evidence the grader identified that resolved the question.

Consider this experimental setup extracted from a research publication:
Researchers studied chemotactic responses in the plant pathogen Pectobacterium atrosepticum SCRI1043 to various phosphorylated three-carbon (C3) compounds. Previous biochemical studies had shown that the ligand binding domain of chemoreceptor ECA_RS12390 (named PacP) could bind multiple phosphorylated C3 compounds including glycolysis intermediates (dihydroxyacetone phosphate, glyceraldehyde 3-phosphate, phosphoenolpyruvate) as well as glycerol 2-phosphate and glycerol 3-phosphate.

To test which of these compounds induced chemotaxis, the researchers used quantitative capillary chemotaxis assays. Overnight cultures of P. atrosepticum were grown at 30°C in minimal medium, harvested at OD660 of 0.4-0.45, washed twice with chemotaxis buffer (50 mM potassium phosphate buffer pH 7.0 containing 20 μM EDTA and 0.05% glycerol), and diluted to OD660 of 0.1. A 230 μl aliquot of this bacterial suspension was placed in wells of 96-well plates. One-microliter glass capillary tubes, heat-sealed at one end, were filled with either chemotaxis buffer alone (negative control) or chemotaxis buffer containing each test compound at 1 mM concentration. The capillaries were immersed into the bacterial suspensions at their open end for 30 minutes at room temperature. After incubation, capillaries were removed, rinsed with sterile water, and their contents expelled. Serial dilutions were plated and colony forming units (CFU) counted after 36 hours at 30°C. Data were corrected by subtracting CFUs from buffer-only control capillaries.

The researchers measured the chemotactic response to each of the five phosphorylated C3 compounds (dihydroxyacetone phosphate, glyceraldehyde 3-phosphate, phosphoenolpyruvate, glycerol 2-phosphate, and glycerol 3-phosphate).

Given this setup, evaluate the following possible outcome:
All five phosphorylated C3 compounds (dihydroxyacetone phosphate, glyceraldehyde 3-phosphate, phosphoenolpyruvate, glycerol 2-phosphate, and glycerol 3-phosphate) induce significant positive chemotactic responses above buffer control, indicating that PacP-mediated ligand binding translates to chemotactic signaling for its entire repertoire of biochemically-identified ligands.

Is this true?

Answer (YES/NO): NO